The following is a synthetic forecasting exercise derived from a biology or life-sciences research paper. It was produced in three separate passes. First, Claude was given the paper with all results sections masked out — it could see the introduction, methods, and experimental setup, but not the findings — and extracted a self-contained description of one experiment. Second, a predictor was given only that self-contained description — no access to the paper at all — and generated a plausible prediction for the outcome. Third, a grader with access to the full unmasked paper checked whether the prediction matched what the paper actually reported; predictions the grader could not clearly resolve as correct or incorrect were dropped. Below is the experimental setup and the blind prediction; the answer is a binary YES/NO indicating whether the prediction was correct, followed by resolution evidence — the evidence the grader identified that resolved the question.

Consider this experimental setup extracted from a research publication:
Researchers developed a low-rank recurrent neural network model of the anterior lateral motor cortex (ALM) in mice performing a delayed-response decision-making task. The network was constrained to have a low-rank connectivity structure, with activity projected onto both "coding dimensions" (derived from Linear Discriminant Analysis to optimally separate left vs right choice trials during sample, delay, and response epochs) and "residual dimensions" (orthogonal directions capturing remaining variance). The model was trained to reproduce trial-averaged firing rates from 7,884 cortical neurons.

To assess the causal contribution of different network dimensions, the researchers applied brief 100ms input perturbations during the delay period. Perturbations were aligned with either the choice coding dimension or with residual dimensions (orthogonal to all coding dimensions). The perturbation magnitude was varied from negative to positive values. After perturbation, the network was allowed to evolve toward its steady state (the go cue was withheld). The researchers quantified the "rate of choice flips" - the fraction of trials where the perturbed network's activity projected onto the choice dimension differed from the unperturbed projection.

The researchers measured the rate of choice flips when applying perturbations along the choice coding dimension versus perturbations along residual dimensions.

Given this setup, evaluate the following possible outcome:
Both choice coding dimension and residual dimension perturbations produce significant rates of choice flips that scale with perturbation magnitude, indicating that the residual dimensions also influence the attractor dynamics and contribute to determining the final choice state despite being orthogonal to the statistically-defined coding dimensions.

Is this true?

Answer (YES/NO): NO